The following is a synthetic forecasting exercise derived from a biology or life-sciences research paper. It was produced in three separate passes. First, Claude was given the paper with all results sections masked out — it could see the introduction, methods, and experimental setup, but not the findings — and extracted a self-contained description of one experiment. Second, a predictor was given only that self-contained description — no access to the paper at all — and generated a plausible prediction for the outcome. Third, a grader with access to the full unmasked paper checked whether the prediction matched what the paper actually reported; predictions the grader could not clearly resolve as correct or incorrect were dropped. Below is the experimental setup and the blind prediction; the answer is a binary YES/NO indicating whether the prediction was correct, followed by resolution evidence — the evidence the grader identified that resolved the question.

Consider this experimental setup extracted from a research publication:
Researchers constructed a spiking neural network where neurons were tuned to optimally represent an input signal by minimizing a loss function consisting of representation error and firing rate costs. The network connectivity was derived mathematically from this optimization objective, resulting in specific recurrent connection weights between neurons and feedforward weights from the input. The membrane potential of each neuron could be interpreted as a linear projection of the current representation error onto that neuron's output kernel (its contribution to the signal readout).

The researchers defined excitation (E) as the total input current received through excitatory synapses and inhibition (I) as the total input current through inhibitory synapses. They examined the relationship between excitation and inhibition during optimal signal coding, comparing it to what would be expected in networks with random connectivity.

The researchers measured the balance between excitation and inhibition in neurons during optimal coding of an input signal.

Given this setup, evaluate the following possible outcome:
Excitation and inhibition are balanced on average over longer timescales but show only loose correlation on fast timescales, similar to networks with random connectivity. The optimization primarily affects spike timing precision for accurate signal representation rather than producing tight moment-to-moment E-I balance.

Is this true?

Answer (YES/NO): NO